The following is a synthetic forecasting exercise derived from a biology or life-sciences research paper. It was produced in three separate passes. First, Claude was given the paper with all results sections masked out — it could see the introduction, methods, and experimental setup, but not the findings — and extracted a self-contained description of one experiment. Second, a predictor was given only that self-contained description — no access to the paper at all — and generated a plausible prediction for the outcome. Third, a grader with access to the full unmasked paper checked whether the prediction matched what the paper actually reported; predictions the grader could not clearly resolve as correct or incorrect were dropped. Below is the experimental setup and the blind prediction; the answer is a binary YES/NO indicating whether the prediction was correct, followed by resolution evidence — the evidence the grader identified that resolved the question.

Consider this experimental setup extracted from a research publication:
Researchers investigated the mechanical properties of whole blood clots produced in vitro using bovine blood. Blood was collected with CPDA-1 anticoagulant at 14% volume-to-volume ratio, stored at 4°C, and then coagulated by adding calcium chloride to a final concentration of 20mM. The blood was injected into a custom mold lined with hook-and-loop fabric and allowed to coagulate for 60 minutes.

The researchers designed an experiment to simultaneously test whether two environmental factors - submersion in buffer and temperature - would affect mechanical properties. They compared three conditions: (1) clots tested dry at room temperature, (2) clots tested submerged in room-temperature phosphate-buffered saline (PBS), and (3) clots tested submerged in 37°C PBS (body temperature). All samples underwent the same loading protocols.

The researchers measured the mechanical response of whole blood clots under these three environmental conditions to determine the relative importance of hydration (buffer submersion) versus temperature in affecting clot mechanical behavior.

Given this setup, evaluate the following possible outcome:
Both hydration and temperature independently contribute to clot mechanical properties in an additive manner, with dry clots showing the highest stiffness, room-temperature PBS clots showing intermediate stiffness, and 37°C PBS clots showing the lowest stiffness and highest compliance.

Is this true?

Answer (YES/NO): NO